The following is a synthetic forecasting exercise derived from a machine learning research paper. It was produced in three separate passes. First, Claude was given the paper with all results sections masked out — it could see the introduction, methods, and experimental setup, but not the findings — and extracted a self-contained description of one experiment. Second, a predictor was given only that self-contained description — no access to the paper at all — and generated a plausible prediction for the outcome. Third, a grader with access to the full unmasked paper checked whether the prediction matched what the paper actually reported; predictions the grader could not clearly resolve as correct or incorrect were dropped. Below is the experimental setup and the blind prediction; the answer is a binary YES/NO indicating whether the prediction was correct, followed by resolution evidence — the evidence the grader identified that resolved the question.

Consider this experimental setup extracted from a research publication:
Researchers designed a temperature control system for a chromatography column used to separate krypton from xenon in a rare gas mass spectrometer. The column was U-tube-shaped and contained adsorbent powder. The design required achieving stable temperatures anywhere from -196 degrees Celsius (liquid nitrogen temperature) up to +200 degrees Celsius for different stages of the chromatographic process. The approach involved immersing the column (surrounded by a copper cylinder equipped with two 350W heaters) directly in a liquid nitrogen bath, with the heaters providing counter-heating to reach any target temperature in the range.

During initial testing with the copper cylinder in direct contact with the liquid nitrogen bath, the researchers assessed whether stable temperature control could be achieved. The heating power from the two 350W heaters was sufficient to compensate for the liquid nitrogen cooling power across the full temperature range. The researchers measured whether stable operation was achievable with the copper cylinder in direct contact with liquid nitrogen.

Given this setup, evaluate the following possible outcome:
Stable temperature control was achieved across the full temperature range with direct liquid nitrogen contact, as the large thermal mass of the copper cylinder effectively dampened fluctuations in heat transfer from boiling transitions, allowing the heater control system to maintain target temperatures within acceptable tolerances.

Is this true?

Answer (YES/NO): NO